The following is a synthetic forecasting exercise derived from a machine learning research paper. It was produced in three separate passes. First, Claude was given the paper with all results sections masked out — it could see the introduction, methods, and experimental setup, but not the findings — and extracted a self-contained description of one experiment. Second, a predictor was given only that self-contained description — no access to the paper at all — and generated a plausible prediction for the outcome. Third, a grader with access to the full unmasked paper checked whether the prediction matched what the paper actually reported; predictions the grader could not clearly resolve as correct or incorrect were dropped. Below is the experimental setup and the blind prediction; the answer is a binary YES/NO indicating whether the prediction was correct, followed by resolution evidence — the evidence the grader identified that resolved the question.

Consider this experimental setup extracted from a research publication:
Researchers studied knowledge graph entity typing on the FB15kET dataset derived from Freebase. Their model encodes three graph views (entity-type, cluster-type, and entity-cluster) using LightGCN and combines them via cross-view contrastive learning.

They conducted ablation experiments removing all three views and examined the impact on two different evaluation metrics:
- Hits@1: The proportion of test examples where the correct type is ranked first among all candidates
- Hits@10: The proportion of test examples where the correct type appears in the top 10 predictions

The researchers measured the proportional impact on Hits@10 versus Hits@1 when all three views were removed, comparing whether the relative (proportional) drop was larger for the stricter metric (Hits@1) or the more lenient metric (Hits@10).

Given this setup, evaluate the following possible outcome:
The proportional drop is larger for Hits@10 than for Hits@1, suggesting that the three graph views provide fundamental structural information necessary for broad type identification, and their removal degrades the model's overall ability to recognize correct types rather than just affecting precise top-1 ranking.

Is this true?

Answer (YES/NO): NO